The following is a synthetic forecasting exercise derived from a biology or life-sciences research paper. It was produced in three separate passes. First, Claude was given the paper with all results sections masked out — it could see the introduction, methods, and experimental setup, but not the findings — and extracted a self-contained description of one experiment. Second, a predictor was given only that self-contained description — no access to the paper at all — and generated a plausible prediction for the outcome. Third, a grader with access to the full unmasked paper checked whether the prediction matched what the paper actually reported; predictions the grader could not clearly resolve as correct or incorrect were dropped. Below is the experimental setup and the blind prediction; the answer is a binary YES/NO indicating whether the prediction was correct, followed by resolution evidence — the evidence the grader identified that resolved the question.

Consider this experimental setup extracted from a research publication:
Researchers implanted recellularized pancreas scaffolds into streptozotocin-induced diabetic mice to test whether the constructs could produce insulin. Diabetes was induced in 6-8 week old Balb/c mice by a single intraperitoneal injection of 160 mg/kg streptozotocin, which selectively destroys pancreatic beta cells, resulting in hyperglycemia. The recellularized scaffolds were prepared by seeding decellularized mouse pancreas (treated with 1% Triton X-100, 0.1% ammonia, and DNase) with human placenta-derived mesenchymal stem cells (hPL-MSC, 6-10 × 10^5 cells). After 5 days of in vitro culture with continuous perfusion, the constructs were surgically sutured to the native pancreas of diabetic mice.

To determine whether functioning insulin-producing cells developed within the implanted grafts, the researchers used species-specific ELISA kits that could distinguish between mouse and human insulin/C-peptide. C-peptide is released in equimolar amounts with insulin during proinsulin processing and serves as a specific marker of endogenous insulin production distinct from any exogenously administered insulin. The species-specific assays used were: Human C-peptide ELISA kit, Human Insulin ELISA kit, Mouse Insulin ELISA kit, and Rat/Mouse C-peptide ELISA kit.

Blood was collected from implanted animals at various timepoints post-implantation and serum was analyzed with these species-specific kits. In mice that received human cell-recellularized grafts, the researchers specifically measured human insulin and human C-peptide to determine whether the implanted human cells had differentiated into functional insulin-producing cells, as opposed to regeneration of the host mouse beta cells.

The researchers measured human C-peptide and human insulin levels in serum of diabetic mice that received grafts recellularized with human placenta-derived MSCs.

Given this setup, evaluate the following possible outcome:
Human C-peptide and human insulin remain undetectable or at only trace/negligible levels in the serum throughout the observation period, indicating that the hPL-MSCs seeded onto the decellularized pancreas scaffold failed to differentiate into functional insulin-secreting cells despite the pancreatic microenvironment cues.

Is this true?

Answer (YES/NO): NO